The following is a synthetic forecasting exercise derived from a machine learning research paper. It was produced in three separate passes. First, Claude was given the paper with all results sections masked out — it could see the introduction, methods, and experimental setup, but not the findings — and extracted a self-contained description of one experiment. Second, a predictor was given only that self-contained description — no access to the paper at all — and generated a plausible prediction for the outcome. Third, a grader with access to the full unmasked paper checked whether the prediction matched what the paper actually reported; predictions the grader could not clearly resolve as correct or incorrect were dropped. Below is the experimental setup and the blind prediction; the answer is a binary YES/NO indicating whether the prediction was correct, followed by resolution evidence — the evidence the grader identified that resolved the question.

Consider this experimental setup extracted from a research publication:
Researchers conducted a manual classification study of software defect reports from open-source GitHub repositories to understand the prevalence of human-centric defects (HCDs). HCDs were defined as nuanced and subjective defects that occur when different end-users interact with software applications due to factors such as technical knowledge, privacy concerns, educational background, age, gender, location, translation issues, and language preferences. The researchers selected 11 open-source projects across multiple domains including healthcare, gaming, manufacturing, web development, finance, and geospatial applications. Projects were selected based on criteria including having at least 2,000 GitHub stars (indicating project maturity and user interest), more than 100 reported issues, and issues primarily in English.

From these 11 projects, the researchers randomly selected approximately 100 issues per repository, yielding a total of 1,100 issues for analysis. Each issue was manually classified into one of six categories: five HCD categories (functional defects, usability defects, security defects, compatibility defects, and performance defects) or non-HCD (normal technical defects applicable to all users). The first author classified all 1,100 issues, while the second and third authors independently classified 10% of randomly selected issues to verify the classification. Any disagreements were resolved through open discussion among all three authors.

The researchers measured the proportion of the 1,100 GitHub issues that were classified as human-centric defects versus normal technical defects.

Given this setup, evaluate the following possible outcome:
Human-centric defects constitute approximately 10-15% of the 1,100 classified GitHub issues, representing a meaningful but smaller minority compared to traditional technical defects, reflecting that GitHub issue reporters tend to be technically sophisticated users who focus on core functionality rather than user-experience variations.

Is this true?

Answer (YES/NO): NO